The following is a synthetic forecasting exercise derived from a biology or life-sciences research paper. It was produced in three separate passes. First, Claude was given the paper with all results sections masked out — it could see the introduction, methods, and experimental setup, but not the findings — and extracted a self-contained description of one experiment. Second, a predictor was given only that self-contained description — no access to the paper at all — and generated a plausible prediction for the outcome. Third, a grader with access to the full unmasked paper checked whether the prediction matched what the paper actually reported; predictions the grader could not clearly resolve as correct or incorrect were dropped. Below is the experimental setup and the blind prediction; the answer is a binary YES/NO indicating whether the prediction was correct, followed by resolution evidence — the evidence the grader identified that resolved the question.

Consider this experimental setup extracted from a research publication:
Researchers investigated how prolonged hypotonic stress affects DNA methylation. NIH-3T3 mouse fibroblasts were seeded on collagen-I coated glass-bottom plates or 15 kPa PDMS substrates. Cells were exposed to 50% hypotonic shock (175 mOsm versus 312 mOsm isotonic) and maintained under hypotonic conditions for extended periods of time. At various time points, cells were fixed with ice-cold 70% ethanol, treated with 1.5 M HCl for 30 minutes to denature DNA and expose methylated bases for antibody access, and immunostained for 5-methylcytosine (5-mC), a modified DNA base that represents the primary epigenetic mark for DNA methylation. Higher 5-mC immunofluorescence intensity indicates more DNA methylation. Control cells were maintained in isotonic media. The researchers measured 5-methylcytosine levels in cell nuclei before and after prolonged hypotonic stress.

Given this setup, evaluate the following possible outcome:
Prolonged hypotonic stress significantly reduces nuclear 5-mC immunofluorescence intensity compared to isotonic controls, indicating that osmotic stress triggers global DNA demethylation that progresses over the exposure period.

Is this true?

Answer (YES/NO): NO